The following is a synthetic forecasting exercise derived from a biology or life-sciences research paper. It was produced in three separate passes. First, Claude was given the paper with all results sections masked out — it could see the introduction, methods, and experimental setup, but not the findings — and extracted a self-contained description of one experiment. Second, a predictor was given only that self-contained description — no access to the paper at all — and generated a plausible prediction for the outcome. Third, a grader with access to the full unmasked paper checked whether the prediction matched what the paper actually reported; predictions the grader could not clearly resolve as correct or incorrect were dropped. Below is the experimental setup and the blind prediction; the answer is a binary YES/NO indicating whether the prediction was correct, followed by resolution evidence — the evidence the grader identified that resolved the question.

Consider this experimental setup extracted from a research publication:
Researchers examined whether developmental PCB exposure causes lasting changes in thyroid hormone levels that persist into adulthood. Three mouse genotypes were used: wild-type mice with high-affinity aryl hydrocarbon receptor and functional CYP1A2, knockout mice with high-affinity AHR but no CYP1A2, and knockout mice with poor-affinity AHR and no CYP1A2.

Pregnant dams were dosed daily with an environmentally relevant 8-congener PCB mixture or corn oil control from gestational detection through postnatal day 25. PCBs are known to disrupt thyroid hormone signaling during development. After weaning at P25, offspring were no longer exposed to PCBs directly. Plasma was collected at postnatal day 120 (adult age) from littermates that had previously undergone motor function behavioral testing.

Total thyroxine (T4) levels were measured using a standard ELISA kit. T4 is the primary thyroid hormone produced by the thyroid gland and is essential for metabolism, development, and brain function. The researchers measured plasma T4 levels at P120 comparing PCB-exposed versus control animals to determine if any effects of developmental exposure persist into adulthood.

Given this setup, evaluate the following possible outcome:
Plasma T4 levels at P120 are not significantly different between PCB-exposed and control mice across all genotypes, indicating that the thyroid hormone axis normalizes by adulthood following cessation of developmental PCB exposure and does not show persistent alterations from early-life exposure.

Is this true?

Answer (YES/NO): YES